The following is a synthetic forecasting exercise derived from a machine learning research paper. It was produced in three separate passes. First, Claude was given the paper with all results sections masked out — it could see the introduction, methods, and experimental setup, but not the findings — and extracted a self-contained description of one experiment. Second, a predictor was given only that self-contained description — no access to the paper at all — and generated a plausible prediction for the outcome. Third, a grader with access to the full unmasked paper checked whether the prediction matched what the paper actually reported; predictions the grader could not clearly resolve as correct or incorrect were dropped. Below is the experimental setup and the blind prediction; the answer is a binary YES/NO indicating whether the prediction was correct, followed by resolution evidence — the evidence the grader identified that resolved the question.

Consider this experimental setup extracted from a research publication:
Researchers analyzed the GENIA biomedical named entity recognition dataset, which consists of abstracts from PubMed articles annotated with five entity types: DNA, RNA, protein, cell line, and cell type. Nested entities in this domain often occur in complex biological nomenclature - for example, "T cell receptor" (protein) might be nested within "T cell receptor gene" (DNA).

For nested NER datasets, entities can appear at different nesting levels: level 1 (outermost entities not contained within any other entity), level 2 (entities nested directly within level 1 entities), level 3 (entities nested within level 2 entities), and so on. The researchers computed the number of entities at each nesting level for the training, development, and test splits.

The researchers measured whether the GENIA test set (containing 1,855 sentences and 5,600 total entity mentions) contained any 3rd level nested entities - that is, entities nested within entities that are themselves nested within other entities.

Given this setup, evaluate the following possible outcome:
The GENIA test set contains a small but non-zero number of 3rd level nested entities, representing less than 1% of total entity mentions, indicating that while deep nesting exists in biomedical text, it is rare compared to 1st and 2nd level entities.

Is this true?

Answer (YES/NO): NO